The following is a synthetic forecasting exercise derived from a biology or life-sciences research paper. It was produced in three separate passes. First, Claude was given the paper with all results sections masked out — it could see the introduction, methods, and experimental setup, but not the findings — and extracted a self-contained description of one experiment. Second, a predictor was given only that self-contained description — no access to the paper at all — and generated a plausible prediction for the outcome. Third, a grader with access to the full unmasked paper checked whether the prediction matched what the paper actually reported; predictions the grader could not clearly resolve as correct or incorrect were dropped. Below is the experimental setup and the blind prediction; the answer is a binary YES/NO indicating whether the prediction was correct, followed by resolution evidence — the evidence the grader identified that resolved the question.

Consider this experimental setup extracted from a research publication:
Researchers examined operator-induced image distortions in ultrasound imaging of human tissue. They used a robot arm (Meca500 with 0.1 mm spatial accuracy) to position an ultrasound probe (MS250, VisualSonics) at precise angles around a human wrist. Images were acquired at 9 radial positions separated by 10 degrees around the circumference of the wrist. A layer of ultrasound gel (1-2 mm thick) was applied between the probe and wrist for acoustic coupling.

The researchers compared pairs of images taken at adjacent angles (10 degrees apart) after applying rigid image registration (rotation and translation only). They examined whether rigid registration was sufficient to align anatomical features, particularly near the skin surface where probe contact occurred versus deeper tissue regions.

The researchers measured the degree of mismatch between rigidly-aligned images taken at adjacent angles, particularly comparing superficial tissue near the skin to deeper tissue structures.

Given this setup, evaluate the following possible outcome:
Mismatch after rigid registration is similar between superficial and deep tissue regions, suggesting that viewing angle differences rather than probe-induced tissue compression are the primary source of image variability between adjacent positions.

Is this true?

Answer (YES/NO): NO